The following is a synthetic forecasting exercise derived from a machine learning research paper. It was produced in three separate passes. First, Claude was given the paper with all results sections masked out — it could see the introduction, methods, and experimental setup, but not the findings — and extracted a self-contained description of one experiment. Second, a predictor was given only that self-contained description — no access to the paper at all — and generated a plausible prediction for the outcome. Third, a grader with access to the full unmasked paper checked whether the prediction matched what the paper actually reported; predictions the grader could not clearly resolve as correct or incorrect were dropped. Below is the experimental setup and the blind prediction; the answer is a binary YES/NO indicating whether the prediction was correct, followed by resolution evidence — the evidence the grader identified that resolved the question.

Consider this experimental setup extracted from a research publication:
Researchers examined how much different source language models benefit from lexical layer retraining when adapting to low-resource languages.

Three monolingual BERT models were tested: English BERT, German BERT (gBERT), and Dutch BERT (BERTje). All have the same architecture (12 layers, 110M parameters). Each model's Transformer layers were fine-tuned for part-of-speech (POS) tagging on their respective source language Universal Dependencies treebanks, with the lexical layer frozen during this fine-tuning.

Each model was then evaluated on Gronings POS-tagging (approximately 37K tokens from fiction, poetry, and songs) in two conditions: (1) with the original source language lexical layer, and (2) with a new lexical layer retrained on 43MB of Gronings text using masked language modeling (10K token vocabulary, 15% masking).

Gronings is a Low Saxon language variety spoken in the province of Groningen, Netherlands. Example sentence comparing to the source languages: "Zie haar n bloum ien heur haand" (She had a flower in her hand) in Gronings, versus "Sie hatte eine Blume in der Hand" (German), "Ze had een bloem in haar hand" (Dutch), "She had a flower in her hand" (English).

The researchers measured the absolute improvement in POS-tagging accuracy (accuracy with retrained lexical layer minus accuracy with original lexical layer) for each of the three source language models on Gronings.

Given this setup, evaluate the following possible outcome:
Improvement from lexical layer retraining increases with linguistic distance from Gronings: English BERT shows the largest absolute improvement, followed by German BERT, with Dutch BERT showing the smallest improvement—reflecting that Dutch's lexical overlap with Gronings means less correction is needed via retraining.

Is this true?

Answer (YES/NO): NO